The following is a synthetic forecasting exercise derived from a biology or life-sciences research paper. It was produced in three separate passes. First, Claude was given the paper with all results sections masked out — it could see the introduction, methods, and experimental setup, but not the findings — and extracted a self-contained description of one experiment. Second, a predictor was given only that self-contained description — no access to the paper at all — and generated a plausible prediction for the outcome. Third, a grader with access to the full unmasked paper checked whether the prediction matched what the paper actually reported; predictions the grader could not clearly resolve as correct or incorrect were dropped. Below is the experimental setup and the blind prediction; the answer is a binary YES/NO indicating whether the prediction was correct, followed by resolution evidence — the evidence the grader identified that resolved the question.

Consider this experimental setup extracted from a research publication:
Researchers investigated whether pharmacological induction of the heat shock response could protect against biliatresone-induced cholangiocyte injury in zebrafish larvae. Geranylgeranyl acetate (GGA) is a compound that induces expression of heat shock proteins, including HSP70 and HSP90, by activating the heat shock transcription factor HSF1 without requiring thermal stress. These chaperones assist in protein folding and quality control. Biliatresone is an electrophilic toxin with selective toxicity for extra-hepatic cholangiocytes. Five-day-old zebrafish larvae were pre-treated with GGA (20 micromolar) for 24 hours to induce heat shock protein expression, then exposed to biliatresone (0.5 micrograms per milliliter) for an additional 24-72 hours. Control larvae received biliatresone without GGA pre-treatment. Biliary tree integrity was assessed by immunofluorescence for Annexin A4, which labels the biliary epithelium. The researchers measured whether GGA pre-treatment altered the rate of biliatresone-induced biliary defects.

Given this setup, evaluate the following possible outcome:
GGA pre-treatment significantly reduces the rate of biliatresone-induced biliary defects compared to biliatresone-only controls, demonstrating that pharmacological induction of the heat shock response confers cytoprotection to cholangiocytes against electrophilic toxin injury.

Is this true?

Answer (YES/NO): NO